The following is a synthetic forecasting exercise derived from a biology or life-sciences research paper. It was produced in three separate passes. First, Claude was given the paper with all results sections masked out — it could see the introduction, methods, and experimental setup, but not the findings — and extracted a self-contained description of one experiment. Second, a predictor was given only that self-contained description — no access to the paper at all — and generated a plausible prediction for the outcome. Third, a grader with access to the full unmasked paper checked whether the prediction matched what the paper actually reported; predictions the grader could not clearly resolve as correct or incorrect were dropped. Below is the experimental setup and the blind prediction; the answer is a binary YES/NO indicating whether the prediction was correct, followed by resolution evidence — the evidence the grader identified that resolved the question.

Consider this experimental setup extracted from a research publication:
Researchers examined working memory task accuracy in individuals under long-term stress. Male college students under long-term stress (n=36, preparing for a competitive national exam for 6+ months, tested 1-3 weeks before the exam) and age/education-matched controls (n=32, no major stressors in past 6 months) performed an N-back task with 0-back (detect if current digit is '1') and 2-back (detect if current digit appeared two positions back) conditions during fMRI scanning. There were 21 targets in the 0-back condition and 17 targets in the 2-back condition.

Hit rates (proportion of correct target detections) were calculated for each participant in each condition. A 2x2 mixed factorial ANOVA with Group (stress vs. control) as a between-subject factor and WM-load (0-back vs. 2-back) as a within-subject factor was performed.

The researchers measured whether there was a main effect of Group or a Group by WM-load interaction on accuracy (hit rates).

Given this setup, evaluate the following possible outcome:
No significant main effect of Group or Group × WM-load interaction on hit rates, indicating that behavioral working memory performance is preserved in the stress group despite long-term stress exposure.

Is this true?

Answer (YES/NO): YES